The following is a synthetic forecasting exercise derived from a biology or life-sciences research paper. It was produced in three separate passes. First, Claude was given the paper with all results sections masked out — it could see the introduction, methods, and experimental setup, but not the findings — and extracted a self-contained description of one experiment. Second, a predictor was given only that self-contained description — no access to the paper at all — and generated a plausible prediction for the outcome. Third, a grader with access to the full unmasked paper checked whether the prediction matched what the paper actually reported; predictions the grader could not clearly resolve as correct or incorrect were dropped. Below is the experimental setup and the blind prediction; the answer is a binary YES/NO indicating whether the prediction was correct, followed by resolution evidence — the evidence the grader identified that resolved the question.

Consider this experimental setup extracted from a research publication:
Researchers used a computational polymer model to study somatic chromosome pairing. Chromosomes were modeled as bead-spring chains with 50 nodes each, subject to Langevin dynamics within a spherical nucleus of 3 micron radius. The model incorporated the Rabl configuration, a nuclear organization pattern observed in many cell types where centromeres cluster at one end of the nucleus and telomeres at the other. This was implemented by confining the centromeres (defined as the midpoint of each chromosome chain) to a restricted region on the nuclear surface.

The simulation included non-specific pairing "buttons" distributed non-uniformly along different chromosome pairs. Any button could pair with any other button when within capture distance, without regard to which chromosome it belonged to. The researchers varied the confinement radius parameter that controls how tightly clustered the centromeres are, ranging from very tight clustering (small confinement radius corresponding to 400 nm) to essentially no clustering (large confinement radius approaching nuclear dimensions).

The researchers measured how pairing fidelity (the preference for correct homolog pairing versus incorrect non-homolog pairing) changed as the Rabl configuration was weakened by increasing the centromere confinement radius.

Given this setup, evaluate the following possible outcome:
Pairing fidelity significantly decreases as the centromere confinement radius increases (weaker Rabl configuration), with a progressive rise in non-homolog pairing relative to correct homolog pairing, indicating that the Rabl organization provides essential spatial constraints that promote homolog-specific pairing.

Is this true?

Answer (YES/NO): YES